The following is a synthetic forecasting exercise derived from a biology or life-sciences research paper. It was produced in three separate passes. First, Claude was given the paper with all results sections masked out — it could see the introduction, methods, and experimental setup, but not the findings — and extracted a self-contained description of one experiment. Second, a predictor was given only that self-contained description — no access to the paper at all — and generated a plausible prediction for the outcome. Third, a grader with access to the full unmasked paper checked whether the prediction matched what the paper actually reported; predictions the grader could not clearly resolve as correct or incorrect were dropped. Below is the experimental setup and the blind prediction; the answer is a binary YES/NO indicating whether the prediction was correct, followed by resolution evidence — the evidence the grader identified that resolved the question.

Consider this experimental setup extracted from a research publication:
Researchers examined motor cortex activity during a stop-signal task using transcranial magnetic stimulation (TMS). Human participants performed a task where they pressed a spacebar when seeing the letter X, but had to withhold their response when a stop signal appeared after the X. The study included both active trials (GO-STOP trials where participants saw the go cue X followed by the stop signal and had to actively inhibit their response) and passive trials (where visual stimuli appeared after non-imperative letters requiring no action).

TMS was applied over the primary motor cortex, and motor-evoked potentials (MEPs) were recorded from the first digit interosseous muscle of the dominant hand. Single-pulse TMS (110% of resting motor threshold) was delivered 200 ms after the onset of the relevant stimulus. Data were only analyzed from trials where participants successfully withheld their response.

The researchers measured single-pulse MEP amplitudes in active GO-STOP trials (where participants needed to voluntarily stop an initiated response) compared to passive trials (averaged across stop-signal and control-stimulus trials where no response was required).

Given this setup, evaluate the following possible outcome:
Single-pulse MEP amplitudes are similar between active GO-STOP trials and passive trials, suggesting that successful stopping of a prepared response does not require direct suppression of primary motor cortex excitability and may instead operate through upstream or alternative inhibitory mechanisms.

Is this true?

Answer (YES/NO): NO